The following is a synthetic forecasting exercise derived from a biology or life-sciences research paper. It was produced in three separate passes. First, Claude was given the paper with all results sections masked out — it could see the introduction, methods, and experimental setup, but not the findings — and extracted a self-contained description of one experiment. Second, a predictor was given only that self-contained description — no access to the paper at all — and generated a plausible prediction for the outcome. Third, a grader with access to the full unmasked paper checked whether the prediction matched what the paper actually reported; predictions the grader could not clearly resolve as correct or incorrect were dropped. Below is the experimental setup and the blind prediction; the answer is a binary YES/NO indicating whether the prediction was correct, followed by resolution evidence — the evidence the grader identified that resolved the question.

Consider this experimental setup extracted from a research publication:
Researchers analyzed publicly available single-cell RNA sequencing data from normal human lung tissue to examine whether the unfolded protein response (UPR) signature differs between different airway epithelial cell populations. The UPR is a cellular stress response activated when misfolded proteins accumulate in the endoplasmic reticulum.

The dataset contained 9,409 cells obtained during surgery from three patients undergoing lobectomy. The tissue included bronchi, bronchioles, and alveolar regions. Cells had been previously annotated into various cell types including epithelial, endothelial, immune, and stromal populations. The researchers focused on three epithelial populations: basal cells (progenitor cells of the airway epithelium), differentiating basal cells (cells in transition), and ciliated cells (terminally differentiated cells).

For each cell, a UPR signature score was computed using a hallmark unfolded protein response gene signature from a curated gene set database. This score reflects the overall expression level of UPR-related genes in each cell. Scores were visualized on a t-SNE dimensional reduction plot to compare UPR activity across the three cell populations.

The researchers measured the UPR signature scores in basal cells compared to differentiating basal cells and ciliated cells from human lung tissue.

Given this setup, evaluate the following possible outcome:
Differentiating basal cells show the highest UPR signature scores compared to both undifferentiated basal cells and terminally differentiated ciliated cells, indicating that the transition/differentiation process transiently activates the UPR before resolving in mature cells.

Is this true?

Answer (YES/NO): NO